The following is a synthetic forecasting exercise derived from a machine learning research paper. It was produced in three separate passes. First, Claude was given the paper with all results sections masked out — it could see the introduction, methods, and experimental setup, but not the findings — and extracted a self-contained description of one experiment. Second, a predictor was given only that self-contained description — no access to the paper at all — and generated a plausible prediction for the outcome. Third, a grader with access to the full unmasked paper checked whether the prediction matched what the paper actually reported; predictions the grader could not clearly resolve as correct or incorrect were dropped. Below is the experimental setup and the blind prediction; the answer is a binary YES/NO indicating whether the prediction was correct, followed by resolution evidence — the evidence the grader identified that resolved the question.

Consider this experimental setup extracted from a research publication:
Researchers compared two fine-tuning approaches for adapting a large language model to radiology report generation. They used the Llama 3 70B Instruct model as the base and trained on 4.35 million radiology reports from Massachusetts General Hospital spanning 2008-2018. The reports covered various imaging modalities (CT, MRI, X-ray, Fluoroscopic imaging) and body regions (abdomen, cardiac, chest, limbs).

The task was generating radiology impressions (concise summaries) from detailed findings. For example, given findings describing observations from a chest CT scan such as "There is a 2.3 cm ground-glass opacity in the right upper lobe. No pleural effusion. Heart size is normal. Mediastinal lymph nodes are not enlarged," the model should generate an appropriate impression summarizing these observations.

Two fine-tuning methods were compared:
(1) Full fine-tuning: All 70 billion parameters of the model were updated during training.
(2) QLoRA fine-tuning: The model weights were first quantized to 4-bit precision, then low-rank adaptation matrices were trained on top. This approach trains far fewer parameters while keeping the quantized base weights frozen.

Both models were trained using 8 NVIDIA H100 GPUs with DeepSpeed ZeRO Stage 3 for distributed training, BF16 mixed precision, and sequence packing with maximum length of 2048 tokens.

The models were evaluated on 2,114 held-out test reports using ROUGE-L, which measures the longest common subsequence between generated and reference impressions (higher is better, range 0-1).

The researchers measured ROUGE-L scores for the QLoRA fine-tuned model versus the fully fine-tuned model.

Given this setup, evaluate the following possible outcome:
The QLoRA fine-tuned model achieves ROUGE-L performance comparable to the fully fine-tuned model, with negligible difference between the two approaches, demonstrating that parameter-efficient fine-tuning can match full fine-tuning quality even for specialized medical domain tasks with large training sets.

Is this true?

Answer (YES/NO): YES